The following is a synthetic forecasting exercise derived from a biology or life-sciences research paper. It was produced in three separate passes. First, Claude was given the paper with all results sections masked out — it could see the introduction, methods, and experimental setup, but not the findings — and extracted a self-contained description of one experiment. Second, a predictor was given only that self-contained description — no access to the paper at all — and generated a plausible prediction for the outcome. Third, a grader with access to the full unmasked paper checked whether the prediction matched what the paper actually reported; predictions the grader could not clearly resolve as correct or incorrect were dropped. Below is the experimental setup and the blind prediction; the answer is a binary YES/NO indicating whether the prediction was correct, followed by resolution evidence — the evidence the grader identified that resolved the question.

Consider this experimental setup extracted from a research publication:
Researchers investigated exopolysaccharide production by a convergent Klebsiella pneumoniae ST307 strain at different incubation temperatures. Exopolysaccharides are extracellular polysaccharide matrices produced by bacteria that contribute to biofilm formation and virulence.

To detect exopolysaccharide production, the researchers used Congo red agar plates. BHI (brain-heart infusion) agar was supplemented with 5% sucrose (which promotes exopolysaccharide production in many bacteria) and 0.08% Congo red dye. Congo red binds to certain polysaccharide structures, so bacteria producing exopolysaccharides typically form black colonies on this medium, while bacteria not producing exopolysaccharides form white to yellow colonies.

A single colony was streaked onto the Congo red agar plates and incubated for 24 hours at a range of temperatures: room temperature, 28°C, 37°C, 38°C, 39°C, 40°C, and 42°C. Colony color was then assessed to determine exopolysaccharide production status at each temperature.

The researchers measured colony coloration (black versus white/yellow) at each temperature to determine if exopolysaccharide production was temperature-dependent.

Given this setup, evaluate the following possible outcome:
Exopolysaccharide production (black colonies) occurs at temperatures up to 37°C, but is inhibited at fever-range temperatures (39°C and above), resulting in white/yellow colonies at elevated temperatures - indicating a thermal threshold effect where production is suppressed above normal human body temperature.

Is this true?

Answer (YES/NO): NO